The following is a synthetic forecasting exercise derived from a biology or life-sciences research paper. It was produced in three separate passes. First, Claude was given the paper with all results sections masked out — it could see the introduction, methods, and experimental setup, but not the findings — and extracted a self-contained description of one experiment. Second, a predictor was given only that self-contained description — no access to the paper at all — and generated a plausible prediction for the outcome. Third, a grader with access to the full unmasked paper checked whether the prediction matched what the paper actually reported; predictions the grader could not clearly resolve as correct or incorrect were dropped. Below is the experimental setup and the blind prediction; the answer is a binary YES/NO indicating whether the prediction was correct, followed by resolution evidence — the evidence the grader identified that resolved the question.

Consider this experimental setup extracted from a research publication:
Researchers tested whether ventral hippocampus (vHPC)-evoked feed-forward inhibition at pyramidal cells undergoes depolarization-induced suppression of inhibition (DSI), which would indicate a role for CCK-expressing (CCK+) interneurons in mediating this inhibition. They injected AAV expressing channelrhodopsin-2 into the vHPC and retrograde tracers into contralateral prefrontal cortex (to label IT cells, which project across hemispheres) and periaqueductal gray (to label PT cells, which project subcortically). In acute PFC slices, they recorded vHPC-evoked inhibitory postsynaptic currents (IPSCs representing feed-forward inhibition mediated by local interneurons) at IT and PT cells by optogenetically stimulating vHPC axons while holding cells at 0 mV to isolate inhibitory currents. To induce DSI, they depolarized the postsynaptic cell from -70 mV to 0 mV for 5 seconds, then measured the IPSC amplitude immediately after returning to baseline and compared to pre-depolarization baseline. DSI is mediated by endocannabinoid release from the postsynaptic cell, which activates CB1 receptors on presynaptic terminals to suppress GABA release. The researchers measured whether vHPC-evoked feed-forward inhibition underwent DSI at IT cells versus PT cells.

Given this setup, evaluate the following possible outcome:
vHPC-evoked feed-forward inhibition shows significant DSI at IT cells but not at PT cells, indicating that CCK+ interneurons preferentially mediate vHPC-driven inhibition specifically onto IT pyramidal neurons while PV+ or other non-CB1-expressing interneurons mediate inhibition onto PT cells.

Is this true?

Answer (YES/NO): NO